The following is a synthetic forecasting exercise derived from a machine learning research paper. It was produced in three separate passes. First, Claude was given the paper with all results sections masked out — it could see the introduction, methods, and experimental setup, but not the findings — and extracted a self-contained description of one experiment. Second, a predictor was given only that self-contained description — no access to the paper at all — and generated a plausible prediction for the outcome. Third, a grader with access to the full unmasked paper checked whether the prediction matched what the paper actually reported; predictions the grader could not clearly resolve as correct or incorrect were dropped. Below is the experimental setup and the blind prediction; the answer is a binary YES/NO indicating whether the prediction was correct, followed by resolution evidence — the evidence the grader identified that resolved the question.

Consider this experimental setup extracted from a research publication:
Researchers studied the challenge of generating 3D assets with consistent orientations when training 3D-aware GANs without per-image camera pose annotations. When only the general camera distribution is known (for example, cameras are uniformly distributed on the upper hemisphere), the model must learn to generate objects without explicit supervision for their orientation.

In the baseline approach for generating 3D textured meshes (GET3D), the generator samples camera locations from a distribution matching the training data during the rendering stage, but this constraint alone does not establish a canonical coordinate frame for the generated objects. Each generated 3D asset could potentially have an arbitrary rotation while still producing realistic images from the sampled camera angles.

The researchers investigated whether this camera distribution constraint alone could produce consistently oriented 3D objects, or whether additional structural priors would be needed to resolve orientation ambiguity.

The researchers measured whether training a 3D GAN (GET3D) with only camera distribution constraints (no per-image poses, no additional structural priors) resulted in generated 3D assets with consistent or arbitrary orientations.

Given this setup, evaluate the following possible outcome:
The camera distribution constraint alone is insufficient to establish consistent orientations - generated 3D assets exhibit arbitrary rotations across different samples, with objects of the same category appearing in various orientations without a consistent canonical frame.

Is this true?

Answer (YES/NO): YES